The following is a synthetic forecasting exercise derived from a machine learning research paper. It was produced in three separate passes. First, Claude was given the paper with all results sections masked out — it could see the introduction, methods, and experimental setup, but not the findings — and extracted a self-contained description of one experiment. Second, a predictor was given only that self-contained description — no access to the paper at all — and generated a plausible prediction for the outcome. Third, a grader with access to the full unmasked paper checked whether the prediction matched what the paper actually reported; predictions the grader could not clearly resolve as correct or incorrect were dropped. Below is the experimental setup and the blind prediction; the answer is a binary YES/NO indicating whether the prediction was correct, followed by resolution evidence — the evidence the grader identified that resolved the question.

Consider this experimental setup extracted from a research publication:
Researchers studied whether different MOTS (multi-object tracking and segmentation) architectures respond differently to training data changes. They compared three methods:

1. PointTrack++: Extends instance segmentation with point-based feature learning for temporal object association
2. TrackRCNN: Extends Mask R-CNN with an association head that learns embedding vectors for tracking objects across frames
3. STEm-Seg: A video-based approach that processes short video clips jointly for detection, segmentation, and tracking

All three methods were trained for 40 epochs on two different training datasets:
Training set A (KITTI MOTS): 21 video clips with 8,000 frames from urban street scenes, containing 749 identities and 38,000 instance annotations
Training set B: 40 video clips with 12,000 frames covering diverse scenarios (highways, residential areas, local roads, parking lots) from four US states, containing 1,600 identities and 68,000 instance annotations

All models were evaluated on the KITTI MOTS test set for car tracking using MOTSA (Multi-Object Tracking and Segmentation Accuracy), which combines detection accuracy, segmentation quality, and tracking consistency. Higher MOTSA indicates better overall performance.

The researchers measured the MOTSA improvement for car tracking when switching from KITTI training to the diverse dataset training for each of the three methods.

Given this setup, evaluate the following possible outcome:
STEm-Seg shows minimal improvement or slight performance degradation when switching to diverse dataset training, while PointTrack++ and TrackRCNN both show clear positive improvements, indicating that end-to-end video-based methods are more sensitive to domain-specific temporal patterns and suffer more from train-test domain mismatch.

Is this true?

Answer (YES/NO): NO